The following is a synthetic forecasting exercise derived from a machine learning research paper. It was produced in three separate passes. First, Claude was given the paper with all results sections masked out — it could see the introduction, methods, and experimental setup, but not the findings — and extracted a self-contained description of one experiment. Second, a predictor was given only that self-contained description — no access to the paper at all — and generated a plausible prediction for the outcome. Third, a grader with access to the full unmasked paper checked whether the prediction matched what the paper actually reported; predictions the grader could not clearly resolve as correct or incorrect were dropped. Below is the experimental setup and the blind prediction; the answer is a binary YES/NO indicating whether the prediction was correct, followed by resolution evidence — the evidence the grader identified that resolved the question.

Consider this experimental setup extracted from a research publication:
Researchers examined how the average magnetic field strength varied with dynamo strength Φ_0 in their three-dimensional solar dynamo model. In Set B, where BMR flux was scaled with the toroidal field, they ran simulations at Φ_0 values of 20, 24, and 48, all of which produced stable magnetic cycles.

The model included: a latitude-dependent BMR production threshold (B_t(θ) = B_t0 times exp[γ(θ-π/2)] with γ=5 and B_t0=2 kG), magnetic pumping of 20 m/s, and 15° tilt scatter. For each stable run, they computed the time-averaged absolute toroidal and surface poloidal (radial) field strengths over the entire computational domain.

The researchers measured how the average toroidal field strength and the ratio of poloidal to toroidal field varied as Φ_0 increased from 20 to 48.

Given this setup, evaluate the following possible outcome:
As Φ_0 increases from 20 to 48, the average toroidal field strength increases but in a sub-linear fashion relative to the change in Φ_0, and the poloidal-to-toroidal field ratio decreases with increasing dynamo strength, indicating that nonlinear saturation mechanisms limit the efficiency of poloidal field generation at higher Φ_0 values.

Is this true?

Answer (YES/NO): NO